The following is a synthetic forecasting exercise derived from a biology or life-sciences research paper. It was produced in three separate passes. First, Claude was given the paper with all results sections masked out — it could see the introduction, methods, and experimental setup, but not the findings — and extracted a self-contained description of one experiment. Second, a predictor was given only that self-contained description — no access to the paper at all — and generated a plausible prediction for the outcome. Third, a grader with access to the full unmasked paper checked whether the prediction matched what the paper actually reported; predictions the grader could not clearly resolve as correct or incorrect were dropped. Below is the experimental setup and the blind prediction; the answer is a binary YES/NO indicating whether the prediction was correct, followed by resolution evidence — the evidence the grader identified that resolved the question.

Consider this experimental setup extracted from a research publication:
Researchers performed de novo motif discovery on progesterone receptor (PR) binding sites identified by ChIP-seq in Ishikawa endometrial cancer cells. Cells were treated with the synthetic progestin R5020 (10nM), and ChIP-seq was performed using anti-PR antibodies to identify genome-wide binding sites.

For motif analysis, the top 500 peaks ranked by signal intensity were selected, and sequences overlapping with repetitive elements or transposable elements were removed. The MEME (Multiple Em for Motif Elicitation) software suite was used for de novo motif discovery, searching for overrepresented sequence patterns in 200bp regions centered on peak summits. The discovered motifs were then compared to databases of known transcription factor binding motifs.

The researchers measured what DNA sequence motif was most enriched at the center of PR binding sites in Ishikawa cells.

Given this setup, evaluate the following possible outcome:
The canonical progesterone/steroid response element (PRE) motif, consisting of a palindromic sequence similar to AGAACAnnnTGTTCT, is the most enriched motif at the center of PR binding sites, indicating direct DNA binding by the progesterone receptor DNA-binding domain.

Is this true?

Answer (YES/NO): YES